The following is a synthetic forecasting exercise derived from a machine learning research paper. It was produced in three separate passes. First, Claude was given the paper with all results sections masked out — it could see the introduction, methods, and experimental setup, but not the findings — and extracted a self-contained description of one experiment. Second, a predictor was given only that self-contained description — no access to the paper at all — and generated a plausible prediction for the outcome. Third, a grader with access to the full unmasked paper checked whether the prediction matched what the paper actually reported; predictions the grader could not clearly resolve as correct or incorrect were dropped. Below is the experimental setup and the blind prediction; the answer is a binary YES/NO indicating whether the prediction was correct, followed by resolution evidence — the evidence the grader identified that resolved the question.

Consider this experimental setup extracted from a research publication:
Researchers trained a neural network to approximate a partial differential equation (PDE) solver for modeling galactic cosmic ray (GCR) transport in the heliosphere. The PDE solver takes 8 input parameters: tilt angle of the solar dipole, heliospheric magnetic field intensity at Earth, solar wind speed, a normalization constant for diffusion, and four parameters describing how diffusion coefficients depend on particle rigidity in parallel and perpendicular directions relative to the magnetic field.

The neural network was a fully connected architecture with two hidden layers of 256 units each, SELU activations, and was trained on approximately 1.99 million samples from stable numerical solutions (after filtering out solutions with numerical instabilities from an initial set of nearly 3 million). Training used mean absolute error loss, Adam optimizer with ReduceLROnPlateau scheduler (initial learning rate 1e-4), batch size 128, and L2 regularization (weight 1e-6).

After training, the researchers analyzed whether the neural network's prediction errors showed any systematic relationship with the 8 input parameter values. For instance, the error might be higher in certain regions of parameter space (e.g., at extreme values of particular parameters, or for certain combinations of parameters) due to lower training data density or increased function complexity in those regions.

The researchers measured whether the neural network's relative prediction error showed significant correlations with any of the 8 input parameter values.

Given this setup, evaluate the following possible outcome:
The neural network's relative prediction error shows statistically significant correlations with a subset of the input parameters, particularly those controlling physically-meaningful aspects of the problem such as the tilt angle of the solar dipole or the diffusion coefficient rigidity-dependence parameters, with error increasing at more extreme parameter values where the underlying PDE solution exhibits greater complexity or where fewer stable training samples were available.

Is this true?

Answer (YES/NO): NO